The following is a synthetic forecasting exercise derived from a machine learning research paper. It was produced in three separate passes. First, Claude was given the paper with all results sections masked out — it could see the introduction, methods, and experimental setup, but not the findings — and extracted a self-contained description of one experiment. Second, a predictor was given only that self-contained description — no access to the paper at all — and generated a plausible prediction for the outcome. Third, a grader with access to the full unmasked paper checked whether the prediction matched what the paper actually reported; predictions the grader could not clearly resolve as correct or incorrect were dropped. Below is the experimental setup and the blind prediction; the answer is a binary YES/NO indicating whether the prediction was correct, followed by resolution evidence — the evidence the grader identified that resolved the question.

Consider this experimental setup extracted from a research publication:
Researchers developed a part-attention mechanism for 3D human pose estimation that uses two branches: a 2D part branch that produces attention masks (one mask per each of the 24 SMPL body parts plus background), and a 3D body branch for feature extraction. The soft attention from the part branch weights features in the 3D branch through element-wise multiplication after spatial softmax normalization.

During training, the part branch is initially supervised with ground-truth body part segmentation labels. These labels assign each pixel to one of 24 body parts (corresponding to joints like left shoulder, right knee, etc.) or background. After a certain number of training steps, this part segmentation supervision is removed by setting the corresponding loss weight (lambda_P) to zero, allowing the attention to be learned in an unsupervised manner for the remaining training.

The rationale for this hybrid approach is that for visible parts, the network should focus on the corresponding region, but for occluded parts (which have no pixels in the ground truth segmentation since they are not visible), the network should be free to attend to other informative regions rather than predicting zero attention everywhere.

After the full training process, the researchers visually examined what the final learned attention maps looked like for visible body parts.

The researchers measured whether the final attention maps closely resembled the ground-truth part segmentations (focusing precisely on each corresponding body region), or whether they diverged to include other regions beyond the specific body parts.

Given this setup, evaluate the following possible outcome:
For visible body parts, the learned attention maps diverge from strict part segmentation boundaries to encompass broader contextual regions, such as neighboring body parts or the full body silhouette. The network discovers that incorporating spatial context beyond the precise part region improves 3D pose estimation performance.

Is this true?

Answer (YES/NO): NO